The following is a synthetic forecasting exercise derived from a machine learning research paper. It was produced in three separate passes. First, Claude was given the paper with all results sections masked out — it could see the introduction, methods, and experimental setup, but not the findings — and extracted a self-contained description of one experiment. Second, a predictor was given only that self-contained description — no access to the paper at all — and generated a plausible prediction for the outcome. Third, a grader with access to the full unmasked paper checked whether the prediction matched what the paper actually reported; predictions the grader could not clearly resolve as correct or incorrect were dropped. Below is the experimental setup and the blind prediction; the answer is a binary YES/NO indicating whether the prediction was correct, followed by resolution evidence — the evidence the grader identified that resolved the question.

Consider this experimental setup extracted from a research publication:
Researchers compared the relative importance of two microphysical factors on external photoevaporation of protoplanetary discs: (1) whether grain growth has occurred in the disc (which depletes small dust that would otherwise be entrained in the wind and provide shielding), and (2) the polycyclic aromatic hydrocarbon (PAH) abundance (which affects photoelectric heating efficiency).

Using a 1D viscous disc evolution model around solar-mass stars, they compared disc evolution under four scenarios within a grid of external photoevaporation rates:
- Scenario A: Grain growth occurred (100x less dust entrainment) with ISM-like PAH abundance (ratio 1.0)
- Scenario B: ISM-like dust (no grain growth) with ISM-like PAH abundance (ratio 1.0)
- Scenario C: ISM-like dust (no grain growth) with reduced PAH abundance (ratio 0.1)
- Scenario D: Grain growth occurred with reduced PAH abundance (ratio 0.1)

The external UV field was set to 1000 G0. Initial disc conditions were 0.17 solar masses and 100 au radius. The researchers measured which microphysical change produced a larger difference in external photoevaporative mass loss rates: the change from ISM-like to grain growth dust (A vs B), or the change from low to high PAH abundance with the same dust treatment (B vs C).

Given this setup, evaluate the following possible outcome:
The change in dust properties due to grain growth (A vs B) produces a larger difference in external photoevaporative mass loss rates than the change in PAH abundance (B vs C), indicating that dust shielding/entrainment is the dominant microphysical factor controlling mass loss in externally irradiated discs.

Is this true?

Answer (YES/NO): YES